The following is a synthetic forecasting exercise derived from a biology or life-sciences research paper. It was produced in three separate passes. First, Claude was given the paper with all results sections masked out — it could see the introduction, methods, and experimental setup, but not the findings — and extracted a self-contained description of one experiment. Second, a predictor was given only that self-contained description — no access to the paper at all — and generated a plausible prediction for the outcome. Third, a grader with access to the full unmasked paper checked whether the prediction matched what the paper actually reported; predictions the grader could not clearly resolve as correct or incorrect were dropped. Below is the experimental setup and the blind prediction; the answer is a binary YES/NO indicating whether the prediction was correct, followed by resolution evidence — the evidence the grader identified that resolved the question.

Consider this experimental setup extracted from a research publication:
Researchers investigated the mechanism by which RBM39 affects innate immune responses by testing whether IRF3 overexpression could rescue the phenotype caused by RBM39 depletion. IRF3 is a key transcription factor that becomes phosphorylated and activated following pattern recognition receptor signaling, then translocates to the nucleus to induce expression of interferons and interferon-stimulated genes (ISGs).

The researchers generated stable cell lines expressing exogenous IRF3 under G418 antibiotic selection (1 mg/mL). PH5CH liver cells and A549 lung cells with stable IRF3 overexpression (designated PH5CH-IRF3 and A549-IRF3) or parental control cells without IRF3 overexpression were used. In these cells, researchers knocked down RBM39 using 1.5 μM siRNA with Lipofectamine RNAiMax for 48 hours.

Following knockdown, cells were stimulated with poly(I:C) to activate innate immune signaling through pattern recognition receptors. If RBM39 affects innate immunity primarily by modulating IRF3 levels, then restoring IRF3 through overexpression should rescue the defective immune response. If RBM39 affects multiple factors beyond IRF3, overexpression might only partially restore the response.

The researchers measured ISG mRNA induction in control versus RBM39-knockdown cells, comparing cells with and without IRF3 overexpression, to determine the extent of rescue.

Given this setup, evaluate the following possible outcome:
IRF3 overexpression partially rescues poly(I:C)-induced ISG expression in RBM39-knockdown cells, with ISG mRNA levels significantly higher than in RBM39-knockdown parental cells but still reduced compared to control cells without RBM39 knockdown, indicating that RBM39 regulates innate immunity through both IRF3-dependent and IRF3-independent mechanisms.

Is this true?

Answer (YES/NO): NO